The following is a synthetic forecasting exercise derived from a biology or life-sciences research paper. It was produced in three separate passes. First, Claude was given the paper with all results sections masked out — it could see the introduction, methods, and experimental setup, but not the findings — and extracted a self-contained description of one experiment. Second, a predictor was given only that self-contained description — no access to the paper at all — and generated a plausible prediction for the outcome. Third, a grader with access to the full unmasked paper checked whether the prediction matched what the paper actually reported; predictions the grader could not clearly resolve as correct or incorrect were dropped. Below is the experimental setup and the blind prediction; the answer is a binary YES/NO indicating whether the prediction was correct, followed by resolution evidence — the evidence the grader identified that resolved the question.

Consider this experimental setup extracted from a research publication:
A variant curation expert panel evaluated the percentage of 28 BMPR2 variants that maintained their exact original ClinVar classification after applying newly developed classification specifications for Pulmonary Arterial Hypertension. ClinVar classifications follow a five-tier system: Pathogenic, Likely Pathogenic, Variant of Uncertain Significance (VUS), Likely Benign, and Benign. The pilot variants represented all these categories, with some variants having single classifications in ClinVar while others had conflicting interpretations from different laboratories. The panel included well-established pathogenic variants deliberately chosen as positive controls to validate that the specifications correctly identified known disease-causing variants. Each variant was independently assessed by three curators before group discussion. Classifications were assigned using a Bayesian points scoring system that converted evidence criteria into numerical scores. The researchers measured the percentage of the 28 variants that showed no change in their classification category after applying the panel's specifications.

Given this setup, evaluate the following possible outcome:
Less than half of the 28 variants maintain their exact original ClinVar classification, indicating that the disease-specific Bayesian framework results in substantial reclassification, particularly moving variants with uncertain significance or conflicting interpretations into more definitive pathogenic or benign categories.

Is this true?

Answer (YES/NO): NO